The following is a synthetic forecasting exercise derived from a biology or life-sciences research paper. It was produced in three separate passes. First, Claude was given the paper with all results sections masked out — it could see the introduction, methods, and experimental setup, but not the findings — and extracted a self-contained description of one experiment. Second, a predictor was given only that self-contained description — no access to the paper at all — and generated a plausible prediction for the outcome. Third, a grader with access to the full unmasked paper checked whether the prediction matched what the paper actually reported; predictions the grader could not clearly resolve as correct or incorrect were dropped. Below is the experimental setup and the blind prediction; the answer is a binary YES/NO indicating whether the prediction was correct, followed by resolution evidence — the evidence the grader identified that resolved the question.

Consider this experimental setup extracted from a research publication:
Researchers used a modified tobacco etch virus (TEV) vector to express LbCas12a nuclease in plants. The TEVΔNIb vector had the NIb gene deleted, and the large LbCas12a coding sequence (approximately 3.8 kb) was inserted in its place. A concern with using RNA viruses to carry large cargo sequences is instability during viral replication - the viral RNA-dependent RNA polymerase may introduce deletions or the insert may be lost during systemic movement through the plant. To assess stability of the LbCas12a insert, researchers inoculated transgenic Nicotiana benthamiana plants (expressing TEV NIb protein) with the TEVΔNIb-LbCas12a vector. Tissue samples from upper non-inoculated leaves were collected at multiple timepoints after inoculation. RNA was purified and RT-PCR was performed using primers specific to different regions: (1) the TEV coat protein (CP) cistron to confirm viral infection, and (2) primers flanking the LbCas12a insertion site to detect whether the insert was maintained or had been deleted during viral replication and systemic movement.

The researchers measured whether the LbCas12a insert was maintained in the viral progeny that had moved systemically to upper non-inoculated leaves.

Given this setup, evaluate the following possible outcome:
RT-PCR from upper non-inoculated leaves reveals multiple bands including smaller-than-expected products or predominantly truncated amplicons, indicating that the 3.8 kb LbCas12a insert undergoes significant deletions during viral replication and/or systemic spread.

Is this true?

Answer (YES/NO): NO